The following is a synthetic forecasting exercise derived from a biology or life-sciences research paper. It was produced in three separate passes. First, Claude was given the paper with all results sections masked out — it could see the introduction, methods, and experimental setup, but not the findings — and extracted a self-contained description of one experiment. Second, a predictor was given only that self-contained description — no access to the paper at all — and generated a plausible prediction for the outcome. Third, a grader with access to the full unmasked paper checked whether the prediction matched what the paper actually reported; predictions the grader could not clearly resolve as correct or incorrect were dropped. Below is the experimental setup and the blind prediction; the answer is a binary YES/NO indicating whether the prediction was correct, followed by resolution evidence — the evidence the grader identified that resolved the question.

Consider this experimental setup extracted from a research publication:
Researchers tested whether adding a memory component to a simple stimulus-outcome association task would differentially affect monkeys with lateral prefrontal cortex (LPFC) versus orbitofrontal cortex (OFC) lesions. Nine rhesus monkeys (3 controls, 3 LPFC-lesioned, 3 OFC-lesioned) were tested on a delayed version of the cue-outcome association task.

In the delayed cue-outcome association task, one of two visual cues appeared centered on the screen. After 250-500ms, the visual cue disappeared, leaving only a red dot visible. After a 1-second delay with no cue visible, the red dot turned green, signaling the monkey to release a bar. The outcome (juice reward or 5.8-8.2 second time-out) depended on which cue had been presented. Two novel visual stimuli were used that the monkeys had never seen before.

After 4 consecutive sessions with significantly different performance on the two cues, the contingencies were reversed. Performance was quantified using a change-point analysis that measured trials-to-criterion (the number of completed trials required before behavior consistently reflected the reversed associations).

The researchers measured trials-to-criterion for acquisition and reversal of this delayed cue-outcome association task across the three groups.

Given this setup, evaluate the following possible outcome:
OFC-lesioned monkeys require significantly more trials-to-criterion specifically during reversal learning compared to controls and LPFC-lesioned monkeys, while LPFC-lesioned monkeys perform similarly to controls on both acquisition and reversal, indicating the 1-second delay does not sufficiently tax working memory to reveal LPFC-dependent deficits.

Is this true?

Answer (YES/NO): NO